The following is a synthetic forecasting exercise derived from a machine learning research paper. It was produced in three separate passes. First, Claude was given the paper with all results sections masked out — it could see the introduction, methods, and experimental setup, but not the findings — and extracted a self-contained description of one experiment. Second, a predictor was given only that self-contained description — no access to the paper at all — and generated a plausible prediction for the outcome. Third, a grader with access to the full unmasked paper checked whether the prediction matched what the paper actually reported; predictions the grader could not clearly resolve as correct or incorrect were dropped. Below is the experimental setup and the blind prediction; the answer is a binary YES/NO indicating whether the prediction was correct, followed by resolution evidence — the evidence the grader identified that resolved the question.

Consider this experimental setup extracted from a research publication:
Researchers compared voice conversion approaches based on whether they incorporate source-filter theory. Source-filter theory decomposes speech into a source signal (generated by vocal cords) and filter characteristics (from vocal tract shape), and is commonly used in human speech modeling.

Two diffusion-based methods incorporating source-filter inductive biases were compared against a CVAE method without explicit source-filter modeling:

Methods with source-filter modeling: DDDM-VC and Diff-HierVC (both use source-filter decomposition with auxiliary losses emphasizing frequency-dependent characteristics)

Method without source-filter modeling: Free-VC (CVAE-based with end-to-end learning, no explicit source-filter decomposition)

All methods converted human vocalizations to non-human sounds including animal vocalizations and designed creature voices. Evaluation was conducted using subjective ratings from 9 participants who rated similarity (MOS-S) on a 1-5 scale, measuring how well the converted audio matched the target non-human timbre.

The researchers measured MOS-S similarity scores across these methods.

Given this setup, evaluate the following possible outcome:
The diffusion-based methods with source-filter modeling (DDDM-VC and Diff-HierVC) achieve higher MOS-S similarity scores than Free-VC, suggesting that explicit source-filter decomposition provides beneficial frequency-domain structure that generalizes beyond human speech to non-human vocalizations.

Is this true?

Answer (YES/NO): NO